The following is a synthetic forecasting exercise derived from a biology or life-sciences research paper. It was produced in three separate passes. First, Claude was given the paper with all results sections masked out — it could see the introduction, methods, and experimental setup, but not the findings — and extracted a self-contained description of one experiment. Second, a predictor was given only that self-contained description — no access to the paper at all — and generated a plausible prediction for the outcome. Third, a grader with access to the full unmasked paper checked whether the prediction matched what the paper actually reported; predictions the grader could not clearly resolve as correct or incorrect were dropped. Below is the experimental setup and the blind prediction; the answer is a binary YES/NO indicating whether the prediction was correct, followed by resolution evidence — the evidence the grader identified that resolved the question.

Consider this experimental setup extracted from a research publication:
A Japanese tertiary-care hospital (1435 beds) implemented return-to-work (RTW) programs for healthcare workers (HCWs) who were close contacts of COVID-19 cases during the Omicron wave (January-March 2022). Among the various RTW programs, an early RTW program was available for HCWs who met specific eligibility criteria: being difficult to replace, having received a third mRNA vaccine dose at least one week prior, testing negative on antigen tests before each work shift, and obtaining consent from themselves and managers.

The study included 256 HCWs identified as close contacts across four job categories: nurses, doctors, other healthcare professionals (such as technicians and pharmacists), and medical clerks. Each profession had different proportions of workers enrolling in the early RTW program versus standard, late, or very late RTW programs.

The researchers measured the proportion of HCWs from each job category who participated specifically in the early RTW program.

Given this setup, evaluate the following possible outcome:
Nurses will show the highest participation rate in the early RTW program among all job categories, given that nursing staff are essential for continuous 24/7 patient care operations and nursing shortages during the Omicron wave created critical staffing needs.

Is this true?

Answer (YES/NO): NO